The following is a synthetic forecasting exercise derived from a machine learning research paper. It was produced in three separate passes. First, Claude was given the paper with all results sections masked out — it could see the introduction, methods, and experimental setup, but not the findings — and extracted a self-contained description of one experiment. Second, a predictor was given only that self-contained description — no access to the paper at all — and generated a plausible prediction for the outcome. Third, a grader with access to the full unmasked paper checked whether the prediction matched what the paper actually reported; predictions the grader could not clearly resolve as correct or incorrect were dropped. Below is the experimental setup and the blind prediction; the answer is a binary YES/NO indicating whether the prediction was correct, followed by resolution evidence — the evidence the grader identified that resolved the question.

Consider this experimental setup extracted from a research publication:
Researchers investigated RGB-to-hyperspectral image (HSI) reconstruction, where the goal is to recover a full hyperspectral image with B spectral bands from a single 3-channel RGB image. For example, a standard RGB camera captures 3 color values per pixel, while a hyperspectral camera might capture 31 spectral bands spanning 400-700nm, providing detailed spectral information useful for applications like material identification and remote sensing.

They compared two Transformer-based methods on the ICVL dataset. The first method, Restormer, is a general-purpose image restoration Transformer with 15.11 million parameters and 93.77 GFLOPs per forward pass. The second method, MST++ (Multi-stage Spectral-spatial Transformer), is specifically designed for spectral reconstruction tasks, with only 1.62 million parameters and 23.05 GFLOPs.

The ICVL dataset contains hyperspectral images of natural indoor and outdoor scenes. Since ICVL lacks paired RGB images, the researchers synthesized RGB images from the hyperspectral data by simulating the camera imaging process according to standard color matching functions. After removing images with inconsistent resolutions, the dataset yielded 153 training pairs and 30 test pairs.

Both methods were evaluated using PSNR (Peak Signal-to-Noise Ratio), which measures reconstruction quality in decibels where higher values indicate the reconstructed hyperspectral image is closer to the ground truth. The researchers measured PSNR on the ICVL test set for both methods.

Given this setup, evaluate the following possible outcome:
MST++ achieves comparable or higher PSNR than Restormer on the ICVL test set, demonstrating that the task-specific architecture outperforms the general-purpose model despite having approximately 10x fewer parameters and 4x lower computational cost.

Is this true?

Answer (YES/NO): YES